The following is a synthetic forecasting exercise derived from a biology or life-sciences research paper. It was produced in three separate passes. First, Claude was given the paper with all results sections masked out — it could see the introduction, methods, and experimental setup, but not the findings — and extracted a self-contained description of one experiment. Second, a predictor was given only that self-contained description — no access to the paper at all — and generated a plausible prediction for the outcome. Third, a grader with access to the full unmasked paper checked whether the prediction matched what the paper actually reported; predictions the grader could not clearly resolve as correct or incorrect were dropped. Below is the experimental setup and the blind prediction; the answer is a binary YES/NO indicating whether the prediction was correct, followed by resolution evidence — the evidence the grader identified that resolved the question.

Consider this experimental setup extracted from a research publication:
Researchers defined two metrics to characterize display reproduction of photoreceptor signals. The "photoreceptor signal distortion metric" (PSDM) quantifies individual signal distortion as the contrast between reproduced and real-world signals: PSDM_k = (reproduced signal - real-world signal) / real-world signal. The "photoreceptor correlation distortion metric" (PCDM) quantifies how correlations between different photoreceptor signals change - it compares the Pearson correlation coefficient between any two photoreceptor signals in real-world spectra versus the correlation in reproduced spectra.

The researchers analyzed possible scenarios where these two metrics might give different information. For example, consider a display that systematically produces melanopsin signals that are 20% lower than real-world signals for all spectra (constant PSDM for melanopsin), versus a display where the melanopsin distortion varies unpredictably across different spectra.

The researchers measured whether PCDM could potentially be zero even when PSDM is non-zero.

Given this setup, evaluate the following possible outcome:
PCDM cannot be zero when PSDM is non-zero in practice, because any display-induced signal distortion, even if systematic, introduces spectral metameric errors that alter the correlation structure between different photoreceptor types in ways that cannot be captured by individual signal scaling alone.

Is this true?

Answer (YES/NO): NO